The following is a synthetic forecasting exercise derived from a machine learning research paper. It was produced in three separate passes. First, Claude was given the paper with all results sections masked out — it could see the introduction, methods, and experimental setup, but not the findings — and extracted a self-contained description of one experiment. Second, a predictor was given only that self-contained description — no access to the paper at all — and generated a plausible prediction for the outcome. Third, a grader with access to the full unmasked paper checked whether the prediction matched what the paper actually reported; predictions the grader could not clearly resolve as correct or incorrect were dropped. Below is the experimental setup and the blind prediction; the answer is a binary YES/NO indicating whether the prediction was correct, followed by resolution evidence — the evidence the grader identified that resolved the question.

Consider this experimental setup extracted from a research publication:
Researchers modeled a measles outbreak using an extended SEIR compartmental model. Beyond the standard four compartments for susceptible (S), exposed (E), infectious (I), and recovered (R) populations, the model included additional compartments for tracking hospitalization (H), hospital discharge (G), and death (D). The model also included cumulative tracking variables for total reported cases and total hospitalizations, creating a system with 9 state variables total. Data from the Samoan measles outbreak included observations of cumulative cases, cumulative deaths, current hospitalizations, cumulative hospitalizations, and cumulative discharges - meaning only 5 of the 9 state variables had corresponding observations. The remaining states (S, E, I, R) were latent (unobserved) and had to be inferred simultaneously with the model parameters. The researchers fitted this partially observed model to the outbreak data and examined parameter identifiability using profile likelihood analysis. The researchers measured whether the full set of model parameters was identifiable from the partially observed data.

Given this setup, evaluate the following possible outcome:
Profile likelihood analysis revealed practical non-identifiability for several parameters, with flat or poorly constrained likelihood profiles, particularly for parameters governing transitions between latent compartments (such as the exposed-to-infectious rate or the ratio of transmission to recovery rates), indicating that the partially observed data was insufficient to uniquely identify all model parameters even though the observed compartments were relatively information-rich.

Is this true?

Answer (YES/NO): YES